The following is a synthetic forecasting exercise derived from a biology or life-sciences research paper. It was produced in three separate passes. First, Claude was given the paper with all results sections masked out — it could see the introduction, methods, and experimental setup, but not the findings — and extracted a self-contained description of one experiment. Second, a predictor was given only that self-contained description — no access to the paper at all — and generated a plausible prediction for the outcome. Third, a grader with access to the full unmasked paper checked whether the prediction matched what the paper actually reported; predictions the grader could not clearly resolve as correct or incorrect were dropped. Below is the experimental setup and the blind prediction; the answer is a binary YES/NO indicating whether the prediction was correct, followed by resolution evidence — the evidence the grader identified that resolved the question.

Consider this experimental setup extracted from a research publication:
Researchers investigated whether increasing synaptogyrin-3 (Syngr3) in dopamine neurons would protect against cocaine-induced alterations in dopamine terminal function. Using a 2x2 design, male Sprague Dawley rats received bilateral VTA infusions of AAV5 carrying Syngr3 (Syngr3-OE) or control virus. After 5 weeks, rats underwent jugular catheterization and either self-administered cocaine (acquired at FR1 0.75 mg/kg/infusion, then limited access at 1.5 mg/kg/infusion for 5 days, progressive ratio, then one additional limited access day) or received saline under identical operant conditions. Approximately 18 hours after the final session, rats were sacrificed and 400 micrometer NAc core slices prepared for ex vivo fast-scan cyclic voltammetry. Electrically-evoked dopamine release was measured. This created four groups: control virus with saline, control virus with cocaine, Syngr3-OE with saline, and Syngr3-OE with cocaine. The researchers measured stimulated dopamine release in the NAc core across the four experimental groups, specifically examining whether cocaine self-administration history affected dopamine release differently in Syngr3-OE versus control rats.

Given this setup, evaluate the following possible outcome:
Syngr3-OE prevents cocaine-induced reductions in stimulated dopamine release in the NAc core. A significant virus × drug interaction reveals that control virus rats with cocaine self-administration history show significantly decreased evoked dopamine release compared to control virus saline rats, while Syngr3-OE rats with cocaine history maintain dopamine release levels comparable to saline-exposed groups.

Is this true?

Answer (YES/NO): YES